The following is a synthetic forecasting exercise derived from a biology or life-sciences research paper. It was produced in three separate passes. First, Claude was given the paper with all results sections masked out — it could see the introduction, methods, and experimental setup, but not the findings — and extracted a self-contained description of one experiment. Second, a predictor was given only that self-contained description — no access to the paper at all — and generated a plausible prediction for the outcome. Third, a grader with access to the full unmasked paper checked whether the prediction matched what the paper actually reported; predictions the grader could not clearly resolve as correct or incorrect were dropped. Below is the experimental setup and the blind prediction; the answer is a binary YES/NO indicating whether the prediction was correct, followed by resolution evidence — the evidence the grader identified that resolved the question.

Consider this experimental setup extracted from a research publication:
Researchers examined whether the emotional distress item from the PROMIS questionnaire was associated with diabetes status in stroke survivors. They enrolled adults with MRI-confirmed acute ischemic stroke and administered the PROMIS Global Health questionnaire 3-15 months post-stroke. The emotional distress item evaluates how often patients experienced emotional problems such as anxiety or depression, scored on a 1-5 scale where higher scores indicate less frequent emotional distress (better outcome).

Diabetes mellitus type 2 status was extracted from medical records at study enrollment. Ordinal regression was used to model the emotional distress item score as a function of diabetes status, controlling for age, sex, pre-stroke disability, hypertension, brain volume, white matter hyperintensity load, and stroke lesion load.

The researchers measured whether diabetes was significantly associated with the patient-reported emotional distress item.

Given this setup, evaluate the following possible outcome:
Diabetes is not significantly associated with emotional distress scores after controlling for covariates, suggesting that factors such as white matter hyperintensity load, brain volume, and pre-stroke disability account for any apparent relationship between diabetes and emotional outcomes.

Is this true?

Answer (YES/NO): YES